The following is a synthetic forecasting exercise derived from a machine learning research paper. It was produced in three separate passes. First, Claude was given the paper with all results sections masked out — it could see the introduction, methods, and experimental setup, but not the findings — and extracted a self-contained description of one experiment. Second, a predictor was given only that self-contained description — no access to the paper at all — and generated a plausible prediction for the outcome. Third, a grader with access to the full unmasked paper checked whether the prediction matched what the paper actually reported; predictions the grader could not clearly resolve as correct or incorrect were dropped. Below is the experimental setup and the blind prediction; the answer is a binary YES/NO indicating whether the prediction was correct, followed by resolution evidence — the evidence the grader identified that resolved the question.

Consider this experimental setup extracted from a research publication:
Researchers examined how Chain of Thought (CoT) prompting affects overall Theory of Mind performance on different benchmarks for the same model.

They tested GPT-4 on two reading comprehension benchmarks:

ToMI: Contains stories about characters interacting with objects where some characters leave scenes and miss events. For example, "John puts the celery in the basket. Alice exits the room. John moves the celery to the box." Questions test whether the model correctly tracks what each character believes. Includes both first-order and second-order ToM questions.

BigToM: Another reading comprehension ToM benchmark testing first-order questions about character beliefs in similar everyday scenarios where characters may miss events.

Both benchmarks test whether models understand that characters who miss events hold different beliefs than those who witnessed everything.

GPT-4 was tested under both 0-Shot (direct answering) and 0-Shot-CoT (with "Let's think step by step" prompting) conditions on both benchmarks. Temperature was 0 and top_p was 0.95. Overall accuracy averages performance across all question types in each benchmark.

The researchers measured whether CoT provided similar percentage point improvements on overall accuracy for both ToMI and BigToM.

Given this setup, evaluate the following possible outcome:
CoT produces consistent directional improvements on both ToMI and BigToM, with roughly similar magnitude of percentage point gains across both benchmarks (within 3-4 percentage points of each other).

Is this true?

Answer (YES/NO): NO